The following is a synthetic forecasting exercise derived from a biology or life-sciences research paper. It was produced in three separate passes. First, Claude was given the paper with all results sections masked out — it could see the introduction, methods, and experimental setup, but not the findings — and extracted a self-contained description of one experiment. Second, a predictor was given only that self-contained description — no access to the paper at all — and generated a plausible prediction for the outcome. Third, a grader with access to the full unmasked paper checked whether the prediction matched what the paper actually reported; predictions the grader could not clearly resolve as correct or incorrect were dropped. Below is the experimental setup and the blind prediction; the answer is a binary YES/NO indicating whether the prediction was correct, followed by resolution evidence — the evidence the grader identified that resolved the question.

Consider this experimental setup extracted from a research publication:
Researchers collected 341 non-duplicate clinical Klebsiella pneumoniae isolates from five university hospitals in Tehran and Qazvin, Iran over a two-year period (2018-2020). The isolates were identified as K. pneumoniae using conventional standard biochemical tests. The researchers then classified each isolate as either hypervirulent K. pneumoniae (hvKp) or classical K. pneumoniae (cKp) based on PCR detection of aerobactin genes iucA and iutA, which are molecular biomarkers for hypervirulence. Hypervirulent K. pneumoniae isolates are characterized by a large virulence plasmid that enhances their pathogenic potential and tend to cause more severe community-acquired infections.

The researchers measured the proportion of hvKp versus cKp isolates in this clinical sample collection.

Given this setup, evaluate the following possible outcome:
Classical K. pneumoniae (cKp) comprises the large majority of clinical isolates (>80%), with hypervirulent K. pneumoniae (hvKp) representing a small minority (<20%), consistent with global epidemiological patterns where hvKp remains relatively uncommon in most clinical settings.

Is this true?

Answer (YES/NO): NO